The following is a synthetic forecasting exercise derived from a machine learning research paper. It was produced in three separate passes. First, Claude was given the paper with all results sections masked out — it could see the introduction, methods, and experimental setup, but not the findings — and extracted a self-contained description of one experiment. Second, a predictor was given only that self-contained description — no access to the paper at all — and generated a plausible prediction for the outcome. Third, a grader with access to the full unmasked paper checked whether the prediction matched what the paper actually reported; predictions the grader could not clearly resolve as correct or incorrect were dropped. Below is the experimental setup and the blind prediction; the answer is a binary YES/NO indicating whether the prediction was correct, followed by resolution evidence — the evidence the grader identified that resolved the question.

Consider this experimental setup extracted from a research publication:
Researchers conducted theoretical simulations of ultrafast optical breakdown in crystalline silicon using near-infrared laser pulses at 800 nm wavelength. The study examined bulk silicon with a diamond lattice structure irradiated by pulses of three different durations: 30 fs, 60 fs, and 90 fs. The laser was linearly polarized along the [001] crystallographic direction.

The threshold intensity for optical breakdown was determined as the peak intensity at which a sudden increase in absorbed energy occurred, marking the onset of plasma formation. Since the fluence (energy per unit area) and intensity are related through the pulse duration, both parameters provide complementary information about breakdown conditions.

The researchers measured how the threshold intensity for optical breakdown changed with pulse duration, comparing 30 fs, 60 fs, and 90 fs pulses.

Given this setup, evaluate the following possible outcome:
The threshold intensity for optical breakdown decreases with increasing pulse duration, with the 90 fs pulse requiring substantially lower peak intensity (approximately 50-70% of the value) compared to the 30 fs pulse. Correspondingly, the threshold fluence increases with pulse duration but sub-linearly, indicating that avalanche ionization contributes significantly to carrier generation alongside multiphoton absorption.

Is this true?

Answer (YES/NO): NO